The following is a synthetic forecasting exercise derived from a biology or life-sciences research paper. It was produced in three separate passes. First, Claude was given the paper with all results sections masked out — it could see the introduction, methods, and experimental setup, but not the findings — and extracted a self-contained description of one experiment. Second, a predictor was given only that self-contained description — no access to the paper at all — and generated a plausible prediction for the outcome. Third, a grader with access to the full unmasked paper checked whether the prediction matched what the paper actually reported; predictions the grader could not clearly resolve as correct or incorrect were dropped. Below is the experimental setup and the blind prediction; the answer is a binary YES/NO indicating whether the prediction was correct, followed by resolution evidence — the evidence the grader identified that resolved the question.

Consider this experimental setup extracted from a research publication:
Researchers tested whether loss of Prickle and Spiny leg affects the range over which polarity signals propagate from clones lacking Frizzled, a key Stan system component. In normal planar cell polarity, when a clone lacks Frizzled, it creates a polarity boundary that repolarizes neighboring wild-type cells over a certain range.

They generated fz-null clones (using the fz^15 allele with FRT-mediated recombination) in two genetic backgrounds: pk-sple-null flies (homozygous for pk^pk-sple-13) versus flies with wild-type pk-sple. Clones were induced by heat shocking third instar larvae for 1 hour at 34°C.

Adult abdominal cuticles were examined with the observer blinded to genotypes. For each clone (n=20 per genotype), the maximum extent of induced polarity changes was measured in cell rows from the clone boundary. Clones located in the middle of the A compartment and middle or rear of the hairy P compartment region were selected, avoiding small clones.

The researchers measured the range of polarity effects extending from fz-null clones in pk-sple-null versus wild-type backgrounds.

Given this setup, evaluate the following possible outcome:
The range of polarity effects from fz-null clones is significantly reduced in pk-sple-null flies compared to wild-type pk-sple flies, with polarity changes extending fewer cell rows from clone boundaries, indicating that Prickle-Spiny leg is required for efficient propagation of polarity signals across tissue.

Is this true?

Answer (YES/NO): NO